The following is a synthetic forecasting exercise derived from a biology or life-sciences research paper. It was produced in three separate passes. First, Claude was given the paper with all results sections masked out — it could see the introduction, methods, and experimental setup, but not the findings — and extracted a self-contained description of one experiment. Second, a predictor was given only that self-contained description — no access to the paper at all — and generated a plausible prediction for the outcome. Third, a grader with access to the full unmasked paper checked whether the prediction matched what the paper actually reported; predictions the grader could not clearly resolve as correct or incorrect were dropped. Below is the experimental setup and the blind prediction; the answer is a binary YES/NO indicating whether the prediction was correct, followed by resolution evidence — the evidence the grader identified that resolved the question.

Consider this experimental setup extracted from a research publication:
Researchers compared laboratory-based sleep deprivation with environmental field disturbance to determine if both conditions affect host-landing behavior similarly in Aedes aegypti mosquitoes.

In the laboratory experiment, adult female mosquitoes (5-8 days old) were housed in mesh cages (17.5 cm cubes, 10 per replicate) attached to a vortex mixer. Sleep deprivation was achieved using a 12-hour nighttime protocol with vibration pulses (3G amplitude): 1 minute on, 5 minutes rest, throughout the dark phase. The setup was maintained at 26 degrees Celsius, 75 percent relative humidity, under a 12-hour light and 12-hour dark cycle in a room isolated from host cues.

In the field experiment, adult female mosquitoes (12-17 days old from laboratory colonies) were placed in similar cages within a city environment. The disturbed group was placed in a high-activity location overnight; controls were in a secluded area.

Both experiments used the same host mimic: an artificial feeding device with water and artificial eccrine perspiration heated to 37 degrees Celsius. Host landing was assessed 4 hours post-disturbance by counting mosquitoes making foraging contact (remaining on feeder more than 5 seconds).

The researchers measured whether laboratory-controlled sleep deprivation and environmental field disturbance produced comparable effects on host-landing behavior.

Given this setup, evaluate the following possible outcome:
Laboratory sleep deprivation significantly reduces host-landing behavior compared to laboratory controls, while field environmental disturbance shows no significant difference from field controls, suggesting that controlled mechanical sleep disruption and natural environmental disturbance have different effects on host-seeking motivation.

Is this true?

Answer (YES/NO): NO